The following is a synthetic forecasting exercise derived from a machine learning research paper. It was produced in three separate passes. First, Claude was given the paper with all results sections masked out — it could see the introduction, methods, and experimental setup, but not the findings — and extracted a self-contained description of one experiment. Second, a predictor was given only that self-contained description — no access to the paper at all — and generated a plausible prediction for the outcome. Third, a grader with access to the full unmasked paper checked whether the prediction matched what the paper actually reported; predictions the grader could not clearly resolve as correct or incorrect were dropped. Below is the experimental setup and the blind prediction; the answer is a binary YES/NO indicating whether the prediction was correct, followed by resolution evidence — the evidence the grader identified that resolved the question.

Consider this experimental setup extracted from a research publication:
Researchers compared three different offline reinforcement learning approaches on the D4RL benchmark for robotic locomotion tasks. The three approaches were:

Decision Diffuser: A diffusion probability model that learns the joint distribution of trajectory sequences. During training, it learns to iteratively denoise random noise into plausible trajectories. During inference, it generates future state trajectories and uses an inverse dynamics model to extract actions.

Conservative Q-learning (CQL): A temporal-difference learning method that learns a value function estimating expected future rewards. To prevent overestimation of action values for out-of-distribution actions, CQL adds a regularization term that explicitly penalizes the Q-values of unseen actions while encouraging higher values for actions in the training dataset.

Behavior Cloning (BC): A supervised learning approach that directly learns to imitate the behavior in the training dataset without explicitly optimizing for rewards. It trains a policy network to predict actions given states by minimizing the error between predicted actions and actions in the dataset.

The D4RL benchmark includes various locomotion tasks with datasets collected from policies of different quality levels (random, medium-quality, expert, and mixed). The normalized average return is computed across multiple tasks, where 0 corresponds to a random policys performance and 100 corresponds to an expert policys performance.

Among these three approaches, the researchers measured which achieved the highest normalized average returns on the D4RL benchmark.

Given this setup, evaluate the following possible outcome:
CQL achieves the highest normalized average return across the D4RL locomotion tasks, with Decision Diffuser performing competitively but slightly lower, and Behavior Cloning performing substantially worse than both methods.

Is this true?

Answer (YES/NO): NO